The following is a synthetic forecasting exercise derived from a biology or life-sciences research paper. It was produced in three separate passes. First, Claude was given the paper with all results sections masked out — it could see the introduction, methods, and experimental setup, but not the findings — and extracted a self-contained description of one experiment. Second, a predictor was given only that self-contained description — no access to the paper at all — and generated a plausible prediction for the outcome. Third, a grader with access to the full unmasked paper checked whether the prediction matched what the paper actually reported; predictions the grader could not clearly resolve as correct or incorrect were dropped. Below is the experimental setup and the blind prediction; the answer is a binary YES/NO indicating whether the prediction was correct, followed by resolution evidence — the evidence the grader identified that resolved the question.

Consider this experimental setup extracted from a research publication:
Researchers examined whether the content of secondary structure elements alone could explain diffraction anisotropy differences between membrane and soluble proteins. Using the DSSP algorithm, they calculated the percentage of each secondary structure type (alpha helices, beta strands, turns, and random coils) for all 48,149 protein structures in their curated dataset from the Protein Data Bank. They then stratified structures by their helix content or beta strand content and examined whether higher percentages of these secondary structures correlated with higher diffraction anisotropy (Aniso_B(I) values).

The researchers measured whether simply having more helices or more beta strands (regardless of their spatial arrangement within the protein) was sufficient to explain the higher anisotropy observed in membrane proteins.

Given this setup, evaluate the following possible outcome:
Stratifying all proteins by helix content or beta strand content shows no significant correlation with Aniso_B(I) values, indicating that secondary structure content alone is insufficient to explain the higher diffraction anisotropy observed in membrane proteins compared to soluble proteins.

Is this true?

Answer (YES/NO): NO